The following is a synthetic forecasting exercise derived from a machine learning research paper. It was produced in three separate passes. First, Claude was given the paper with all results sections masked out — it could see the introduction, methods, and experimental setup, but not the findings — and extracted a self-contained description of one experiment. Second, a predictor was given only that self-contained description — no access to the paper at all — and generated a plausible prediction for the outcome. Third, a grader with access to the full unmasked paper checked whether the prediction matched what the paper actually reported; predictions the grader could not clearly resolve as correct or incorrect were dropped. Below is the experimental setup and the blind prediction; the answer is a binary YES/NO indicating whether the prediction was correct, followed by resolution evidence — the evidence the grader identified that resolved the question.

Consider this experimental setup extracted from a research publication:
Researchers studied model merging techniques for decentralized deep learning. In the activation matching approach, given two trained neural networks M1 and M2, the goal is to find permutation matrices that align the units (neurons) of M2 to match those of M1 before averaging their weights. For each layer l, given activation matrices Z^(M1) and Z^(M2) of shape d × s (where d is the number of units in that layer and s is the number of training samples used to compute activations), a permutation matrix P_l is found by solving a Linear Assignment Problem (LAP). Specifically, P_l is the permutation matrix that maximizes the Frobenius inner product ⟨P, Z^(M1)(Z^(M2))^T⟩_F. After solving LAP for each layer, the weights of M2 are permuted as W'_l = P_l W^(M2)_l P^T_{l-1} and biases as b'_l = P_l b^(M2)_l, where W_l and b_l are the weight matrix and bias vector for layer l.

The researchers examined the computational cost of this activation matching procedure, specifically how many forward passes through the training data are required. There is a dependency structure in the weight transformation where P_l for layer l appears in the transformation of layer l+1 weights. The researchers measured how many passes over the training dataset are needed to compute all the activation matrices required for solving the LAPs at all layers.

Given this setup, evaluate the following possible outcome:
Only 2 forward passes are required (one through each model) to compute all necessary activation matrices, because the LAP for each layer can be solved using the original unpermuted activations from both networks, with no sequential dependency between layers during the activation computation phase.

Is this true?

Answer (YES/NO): NO